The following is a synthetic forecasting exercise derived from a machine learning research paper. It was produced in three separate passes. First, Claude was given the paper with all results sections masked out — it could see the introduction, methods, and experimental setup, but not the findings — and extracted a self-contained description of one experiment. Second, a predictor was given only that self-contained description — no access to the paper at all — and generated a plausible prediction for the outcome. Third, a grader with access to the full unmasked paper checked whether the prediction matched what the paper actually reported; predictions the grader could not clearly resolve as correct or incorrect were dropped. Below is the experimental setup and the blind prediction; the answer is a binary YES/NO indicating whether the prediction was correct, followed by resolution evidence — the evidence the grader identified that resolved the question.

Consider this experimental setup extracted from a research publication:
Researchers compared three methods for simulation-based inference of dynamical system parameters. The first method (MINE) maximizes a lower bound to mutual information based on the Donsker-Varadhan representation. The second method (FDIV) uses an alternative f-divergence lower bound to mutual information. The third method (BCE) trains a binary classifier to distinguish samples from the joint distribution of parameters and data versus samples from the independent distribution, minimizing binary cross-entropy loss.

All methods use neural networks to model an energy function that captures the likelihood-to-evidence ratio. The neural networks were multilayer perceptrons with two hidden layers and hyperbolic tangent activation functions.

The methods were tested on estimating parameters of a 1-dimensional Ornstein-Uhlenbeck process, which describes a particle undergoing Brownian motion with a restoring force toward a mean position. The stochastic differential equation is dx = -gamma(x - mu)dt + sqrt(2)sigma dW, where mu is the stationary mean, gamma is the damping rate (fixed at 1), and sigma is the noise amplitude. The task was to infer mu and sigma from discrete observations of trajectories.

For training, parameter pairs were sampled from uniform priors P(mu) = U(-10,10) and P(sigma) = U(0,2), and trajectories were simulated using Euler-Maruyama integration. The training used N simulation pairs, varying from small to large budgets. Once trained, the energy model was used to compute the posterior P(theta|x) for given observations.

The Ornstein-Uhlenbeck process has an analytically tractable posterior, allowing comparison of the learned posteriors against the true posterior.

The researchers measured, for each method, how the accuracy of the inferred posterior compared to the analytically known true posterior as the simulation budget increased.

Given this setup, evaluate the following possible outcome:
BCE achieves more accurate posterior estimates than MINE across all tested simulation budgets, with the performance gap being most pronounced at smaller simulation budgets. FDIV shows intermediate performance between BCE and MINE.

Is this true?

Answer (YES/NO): NO